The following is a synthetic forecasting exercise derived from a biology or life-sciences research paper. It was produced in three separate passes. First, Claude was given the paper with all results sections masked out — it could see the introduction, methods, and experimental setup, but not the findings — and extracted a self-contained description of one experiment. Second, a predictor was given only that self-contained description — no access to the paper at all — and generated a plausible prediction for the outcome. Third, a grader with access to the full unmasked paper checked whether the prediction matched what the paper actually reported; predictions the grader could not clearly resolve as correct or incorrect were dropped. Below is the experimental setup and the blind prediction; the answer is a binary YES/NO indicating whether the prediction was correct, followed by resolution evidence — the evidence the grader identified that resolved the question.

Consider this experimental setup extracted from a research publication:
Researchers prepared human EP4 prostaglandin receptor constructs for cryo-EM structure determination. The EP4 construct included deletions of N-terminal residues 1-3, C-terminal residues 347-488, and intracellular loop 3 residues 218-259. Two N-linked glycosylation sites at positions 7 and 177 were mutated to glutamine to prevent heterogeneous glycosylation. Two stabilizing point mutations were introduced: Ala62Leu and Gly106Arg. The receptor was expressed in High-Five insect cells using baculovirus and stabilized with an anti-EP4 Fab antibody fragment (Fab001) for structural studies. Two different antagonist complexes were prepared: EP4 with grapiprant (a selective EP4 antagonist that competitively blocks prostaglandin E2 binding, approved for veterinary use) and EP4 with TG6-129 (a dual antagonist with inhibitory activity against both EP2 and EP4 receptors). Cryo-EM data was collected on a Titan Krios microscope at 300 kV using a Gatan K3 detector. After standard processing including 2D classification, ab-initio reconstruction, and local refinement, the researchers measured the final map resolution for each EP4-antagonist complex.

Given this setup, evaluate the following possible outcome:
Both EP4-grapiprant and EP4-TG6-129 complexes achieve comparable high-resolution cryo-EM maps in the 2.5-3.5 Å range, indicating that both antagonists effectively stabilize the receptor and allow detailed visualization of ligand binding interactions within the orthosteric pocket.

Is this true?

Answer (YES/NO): YES